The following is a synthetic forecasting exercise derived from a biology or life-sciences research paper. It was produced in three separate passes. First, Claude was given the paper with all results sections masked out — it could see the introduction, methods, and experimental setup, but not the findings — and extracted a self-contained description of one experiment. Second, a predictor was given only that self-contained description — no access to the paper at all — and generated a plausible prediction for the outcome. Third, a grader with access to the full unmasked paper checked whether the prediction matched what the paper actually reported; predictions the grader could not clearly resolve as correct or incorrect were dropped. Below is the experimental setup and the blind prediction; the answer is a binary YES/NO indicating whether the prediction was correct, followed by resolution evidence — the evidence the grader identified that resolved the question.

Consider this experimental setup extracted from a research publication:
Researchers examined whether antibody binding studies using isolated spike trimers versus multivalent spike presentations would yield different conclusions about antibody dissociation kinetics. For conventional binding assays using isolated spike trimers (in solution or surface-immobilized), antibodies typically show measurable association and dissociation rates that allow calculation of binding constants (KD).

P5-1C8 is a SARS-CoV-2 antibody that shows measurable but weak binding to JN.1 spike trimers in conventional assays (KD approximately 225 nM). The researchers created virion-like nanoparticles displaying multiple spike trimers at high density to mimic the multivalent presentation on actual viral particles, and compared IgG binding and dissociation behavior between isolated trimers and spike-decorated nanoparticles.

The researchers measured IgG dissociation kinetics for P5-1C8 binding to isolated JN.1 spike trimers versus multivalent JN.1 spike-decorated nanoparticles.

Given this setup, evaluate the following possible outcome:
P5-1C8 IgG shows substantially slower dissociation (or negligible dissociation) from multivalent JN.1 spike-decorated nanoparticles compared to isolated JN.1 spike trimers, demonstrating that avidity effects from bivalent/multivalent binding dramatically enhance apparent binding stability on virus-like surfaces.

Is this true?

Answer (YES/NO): YES